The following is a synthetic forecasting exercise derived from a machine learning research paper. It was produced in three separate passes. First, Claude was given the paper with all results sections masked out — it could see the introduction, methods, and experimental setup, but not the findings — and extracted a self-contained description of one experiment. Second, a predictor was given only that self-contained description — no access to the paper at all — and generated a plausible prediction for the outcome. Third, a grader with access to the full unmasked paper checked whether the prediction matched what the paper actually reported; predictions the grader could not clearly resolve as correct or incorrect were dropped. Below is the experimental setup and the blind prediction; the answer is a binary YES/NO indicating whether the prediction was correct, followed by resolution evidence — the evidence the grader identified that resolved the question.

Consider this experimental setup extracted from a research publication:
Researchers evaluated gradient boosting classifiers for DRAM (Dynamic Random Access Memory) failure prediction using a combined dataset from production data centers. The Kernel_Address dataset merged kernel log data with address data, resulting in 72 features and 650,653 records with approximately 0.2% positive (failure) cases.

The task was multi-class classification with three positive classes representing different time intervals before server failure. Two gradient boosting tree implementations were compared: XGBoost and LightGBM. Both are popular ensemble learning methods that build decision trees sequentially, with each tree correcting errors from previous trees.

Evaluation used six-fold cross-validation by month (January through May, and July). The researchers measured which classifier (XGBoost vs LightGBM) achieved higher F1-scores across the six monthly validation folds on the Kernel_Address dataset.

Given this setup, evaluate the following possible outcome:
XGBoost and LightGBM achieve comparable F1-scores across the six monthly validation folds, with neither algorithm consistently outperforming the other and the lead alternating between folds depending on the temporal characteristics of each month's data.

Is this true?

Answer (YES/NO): NO